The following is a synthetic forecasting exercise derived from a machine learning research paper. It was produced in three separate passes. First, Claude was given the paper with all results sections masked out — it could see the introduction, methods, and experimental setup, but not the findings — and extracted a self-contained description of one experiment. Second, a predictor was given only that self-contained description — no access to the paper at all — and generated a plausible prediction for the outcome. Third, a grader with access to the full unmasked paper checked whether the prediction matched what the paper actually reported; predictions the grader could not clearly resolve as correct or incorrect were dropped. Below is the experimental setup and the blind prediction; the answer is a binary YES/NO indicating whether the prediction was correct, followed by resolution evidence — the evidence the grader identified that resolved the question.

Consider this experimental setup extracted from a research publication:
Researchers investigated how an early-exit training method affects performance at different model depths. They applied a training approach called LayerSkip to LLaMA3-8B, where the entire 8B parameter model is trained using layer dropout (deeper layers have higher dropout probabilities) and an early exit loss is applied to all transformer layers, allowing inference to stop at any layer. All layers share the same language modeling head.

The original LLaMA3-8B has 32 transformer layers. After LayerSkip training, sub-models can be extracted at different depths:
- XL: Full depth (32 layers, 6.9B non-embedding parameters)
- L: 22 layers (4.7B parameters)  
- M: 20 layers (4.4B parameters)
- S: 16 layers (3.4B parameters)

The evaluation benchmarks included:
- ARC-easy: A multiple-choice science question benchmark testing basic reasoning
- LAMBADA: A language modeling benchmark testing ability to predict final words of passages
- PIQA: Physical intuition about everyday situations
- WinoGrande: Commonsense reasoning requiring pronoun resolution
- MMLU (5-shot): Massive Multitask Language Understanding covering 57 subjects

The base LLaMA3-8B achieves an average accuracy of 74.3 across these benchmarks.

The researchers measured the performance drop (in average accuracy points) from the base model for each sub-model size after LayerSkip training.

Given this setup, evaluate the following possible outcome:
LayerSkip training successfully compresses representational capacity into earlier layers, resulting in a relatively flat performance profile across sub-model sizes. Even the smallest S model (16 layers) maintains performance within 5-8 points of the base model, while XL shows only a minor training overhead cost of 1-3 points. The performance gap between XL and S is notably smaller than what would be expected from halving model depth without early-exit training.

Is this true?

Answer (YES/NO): NO